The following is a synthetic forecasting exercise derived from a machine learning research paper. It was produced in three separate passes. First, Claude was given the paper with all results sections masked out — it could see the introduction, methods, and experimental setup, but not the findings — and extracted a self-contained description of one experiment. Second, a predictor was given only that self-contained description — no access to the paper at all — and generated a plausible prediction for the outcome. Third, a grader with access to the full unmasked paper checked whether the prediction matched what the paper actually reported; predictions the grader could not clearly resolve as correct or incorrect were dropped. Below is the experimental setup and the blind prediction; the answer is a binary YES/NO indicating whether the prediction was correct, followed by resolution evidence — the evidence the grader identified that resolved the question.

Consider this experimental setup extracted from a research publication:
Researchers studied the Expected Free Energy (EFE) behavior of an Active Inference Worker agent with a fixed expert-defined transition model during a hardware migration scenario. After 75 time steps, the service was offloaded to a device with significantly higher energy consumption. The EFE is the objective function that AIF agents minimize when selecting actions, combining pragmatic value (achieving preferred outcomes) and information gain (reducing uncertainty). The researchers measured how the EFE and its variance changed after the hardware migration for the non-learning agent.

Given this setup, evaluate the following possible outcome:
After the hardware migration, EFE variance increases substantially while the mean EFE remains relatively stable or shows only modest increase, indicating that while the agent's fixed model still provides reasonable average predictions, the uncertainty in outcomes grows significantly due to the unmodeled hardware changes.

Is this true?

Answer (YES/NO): NO